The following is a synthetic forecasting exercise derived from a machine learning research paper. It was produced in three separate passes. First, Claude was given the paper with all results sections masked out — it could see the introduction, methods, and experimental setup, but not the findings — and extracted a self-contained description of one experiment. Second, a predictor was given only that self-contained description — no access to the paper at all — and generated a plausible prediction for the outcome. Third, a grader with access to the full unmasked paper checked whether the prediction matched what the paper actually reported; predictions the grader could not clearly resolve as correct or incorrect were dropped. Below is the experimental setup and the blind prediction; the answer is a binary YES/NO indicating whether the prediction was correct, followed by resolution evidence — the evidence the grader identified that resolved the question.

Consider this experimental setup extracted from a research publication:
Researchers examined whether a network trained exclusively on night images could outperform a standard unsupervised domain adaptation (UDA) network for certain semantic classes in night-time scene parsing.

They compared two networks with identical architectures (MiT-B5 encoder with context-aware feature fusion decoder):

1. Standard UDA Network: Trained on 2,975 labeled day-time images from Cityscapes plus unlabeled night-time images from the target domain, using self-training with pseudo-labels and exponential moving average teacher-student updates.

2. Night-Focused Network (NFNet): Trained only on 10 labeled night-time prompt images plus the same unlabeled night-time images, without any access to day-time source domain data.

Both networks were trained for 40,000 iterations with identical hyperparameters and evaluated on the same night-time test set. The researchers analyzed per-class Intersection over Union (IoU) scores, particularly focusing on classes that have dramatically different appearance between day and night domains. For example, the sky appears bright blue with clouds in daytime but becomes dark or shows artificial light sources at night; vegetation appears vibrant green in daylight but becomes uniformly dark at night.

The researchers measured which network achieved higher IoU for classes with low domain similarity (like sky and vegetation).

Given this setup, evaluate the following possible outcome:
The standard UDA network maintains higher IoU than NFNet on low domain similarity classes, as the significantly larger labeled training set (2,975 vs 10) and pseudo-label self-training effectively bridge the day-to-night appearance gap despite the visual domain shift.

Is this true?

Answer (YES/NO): NO